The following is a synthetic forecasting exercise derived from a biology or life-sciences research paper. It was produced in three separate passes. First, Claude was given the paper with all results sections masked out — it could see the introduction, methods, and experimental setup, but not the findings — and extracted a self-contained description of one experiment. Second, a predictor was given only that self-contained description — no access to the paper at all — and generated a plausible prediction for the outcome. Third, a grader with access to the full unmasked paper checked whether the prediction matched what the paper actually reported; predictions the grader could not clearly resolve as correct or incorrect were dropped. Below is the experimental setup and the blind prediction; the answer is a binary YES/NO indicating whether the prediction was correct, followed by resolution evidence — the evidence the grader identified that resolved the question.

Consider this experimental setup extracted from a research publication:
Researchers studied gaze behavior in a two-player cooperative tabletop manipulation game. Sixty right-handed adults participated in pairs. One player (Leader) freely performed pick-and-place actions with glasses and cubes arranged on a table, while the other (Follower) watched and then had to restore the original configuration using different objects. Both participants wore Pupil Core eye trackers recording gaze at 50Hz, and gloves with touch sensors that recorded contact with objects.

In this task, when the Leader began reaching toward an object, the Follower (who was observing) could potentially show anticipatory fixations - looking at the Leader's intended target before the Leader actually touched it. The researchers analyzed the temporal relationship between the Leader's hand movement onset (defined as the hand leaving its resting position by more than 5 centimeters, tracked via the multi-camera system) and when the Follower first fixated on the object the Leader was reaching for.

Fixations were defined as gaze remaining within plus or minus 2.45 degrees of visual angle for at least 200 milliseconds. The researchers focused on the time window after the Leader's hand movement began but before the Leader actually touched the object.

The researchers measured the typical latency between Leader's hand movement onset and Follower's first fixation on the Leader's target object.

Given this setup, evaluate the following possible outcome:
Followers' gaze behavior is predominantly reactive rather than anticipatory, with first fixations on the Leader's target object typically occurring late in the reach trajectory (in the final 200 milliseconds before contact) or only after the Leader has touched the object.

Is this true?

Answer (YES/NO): NO